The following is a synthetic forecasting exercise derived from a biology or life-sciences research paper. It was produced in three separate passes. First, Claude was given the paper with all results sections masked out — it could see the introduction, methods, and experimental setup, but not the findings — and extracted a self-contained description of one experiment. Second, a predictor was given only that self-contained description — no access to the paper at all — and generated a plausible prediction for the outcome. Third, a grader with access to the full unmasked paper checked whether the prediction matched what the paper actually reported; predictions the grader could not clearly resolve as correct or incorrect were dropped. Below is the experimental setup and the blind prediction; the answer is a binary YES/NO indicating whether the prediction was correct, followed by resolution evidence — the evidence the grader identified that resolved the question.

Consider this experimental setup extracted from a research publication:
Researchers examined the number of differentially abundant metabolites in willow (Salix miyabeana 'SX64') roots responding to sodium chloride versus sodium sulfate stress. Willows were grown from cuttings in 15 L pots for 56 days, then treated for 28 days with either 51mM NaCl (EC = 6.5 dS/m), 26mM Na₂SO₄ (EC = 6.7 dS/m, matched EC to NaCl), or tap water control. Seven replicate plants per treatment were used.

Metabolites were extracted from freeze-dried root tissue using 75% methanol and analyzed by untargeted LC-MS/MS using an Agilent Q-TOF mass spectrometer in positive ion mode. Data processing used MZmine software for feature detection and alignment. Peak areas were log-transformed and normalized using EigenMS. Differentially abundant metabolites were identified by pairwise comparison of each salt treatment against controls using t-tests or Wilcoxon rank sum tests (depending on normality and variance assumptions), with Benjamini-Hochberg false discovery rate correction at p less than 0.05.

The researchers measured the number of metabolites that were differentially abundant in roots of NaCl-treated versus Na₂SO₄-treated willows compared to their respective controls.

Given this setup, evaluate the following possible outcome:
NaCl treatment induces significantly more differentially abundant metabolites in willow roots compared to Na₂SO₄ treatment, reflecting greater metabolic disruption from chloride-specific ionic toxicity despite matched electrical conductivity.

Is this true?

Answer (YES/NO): YES